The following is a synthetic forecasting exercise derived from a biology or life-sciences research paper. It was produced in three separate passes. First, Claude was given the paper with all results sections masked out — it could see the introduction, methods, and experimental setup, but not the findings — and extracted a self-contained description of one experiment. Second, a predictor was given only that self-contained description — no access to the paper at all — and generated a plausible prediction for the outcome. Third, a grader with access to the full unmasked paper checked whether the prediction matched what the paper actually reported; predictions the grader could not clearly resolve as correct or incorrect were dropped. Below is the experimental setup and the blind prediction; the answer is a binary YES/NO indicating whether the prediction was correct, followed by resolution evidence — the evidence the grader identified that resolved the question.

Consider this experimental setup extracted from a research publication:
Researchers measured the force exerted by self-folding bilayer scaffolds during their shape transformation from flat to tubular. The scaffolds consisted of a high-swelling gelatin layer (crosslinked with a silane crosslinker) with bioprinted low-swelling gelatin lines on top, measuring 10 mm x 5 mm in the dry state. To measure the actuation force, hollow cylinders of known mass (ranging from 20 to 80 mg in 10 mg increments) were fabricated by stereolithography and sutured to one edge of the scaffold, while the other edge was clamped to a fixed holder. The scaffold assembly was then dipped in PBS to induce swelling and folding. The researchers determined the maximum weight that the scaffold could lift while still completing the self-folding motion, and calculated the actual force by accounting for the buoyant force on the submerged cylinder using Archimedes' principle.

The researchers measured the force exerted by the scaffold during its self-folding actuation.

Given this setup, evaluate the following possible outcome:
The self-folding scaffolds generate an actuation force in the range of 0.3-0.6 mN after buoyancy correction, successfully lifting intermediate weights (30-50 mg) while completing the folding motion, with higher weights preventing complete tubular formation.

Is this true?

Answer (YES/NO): NO